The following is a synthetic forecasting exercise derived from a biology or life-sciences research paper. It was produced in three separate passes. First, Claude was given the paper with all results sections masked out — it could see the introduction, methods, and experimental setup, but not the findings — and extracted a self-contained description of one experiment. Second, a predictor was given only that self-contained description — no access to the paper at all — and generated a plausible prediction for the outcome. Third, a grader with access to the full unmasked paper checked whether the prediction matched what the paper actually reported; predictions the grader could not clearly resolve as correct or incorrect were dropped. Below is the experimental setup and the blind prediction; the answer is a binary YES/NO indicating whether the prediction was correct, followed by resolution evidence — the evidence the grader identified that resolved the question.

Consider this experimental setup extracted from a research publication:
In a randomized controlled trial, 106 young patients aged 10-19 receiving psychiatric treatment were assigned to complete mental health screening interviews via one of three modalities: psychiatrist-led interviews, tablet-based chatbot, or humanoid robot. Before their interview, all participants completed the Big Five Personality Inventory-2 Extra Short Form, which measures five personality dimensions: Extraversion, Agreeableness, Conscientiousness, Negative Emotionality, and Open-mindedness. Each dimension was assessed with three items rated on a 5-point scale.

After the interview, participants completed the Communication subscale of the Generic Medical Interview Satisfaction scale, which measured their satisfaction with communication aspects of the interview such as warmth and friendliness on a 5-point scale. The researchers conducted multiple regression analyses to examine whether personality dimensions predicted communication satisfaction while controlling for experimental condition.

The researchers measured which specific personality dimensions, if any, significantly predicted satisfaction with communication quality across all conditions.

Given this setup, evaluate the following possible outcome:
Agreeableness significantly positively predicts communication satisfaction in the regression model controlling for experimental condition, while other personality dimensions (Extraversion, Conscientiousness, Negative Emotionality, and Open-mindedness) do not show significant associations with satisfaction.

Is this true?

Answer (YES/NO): NO